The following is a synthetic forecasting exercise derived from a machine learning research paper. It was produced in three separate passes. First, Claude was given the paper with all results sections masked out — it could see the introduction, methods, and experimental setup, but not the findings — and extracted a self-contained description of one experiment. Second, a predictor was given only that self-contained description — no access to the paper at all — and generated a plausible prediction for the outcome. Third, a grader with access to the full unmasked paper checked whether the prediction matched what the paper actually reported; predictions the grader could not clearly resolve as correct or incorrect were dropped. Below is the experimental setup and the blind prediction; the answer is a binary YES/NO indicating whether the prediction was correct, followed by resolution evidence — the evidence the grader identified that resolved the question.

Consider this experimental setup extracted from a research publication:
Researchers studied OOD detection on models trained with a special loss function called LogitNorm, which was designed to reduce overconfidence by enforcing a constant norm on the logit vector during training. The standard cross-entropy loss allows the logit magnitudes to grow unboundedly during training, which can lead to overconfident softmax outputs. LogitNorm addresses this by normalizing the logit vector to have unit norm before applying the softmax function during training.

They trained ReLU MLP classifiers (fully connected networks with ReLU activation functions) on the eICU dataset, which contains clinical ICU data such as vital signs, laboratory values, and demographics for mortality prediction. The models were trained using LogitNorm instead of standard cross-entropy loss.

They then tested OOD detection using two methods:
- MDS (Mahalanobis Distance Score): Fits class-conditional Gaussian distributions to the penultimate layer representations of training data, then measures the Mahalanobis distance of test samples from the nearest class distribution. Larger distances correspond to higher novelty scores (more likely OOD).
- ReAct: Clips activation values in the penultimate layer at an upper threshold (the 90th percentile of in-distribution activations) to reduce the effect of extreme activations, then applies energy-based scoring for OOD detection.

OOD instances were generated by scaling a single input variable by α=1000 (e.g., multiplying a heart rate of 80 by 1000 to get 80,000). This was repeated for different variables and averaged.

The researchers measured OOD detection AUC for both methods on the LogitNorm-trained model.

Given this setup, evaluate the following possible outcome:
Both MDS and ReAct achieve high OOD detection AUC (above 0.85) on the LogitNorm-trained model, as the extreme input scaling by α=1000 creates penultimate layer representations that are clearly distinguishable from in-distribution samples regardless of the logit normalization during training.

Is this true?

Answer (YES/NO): NO